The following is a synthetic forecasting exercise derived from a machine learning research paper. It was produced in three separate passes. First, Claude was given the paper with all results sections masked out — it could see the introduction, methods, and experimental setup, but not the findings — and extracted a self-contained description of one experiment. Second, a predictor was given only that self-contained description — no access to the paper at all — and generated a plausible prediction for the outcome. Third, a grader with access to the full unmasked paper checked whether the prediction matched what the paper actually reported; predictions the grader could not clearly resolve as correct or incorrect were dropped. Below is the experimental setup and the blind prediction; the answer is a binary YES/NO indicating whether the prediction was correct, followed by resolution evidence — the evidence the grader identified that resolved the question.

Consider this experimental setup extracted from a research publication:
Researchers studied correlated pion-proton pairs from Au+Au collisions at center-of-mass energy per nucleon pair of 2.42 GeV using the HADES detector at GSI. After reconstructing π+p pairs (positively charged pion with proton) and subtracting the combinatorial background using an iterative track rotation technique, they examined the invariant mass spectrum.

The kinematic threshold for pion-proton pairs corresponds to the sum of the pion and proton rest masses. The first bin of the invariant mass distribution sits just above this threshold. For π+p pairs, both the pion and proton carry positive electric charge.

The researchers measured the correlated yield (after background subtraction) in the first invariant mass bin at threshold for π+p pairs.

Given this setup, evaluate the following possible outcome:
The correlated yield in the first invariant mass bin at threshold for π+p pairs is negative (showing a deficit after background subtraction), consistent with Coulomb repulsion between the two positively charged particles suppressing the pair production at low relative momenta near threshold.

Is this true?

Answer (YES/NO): YES